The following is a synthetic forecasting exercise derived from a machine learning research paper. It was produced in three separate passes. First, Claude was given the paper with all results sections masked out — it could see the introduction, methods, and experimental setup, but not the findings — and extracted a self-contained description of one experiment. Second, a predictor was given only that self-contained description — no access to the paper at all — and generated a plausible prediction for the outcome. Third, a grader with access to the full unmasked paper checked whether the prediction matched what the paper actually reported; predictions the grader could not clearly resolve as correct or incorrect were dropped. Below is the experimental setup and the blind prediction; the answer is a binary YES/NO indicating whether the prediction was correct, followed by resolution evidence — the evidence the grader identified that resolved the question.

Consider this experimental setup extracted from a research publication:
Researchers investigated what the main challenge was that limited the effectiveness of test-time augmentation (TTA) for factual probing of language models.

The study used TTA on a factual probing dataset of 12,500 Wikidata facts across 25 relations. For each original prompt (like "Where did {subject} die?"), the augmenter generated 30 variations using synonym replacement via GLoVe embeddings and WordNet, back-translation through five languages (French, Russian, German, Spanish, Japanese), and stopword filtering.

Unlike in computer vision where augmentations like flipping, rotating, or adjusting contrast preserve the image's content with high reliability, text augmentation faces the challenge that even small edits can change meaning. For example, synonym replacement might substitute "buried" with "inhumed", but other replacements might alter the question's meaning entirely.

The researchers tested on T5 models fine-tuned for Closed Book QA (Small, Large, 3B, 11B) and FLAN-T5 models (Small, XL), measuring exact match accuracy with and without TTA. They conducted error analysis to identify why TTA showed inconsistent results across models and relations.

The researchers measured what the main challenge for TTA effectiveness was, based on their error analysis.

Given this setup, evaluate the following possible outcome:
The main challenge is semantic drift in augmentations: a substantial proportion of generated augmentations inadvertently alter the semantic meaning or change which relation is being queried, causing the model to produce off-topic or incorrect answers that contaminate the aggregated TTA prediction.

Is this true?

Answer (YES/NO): NO